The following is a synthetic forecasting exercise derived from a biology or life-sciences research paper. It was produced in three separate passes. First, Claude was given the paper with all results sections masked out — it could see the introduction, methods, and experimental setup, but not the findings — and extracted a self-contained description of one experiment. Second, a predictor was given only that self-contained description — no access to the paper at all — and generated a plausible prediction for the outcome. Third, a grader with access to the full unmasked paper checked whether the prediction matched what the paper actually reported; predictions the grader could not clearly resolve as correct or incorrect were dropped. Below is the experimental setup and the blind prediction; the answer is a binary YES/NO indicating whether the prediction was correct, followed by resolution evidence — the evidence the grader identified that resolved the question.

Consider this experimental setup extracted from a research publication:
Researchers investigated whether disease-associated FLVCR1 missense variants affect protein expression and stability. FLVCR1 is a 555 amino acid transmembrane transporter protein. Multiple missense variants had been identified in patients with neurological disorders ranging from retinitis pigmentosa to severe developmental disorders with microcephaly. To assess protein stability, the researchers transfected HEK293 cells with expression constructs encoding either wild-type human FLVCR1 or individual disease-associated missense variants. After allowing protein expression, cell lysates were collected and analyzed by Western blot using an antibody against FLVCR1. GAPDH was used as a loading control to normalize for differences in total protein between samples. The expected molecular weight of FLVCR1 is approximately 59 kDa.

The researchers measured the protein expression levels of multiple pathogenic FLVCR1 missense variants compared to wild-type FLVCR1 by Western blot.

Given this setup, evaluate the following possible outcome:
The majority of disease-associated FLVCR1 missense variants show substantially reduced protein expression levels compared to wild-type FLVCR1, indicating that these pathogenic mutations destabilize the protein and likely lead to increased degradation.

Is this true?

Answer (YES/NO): NO